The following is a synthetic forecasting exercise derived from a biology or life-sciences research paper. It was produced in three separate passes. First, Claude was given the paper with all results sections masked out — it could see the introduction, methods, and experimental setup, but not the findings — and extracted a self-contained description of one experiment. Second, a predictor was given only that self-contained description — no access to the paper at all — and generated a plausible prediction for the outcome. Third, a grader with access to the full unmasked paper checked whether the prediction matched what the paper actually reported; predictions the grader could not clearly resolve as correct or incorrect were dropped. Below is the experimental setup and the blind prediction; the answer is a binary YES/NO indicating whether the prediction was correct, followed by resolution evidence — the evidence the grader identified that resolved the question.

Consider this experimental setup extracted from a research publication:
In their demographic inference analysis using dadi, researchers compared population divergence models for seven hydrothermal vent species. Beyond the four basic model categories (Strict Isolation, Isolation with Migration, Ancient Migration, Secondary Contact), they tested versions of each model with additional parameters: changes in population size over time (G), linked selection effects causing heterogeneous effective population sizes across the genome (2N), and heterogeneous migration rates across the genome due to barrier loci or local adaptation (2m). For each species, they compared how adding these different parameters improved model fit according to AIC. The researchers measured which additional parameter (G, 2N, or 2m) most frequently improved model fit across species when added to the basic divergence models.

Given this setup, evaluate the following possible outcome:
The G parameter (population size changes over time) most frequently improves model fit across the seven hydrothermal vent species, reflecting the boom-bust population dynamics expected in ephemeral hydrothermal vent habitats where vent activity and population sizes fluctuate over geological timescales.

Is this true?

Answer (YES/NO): NO